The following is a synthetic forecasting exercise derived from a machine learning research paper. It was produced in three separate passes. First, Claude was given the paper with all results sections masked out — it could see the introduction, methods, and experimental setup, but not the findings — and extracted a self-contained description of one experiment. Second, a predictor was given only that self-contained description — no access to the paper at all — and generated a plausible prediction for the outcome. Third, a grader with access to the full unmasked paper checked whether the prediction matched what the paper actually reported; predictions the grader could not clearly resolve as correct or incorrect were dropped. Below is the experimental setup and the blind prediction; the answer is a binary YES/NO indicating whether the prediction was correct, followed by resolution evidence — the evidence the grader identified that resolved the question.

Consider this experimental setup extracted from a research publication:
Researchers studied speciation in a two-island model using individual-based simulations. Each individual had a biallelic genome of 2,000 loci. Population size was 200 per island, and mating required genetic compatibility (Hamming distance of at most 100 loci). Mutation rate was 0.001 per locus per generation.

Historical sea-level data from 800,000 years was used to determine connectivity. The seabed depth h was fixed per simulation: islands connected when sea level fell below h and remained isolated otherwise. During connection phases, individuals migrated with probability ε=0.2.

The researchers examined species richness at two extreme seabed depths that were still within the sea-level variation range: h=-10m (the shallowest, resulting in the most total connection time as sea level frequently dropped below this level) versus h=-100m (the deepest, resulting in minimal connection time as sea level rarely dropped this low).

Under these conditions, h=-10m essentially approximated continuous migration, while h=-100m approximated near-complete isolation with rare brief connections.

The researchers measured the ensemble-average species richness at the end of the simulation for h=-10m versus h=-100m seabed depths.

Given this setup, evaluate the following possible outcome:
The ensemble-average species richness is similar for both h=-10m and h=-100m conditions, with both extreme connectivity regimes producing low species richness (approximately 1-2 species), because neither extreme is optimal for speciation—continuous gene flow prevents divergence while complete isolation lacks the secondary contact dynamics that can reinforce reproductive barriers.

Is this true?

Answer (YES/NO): NO